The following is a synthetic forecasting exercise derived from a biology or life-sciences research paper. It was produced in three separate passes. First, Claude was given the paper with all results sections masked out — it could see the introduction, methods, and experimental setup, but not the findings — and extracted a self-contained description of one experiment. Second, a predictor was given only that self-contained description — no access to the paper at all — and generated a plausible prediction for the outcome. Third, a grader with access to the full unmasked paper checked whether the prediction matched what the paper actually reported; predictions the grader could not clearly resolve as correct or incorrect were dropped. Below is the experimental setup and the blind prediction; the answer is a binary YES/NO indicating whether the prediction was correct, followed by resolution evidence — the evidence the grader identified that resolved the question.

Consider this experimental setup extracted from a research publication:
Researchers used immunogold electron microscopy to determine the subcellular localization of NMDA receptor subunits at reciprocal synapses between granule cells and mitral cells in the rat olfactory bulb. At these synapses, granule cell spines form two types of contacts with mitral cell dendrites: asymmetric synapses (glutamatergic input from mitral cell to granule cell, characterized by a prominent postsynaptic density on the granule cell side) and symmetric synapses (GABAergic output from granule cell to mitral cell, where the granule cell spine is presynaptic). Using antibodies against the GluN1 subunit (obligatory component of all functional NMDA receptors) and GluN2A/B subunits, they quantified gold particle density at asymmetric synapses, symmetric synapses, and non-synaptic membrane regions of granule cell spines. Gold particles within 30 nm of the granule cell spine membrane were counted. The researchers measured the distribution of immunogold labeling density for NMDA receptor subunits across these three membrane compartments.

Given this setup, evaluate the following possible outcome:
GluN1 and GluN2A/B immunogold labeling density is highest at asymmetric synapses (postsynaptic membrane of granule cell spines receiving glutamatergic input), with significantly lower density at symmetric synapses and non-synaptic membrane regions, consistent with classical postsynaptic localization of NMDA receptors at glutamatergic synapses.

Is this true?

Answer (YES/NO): NO